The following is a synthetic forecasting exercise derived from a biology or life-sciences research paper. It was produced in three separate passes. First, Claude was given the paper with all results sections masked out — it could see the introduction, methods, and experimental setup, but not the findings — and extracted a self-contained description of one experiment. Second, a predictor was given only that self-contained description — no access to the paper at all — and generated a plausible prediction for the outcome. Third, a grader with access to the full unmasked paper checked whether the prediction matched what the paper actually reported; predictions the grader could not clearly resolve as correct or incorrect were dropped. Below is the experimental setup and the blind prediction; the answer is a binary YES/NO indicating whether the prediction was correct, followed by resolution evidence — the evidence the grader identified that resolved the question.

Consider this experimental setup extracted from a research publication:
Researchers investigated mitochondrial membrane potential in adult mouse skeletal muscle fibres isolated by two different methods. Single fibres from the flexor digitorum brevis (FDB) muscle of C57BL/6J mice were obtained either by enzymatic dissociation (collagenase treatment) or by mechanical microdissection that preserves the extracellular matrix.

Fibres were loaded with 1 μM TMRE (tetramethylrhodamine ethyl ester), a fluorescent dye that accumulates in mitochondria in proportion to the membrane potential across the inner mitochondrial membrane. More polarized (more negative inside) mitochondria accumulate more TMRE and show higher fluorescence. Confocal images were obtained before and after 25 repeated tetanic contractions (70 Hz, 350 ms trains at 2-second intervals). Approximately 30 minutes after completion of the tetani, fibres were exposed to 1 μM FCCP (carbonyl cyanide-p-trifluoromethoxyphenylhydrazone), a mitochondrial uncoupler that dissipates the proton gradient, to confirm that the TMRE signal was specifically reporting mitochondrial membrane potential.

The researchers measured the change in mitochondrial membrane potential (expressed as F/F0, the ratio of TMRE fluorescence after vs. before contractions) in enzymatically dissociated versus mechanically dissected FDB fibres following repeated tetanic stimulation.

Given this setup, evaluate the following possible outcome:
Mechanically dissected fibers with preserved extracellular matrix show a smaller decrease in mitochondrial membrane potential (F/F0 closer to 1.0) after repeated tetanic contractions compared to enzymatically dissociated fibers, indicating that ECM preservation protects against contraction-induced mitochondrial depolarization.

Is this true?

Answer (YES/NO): NO